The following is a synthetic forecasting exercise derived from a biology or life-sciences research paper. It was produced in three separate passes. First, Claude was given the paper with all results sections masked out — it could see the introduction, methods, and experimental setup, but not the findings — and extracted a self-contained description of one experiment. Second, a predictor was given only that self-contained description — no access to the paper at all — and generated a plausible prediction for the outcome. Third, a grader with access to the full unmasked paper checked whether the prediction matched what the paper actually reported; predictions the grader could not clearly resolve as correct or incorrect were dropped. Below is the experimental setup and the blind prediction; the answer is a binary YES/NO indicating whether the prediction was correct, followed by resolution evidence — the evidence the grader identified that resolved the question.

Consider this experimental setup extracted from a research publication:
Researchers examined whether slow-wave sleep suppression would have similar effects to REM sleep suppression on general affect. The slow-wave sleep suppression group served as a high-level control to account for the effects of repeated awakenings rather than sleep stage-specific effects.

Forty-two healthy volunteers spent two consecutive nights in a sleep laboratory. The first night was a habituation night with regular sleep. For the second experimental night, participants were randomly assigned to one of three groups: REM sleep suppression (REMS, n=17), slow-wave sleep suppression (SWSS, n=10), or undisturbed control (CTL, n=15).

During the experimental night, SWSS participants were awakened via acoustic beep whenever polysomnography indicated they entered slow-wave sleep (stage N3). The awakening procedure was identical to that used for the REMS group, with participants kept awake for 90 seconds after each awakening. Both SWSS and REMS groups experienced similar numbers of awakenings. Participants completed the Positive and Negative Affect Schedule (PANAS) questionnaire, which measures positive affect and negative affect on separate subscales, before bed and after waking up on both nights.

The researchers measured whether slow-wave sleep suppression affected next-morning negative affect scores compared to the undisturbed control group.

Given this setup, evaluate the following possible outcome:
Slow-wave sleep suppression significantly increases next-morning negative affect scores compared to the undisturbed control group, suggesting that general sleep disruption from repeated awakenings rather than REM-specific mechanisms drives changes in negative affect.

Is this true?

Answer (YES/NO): NO